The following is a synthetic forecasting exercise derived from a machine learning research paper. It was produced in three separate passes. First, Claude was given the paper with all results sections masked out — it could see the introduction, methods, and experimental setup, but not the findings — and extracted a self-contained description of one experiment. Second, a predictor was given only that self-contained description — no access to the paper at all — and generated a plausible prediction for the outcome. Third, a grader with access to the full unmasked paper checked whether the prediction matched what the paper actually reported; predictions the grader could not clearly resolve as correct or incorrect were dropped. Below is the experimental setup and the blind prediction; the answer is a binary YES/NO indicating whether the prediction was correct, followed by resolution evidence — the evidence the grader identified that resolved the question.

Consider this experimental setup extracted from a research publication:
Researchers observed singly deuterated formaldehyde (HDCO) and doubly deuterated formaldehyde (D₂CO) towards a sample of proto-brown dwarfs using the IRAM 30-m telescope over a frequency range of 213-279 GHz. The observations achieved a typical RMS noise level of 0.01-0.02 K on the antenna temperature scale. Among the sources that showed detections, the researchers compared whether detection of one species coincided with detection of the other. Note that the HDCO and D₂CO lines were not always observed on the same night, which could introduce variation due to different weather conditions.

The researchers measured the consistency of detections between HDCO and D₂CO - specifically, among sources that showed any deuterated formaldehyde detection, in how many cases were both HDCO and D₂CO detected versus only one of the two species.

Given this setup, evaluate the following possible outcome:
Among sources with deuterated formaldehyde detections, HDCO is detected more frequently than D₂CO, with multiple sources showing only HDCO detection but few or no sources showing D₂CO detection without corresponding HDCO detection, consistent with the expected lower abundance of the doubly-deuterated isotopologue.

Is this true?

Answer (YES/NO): NO